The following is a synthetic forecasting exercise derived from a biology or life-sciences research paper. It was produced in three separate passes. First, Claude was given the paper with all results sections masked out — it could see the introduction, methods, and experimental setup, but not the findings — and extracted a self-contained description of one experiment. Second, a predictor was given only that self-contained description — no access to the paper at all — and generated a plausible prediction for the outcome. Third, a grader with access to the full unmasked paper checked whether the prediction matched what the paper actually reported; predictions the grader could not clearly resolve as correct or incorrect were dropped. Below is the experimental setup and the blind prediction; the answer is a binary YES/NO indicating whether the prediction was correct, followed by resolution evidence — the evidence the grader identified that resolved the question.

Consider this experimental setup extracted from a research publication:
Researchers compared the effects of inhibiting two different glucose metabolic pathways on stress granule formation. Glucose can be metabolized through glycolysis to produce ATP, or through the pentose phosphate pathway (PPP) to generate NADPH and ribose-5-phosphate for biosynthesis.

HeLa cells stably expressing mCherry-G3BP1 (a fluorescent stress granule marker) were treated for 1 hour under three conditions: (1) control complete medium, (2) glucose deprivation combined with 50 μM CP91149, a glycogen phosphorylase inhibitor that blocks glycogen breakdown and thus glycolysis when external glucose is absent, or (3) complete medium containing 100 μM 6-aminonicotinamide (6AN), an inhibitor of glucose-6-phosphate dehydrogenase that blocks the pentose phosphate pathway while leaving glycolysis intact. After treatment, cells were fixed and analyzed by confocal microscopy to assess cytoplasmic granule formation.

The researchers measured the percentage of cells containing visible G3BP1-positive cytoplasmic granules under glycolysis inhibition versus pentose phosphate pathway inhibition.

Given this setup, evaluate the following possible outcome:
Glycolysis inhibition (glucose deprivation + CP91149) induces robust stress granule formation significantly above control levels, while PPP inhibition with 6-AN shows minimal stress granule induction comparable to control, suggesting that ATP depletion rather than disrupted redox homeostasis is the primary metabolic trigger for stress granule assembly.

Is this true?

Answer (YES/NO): YES